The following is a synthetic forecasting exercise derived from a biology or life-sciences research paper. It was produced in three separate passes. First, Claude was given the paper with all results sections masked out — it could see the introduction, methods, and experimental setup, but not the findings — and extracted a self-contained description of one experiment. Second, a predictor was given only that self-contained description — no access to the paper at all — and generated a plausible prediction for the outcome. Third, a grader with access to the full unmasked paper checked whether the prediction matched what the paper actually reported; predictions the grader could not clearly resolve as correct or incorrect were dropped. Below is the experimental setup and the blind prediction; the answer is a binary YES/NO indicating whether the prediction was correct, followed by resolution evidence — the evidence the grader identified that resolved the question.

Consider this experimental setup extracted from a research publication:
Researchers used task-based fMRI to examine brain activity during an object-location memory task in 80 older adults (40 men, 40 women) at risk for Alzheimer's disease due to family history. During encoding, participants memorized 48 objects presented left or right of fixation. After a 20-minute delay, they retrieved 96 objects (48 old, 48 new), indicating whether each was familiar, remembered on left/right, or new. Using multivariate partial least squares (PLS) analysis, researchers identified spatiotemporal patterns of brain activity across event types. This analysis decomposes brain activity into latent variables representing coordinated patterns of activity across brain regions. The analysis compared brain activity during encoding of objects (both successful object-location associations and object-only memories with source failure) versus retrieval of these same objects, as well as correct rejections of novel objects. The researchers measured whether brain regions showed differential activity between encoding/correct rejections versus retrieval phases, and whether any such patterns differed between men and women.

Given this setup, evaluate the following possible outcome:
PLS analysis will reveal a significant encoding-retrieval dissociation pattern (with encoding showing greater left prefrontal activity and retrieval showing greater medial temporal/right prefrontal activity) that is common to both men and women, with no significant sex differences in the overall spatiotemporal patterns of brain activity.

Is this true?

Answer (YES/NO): NO